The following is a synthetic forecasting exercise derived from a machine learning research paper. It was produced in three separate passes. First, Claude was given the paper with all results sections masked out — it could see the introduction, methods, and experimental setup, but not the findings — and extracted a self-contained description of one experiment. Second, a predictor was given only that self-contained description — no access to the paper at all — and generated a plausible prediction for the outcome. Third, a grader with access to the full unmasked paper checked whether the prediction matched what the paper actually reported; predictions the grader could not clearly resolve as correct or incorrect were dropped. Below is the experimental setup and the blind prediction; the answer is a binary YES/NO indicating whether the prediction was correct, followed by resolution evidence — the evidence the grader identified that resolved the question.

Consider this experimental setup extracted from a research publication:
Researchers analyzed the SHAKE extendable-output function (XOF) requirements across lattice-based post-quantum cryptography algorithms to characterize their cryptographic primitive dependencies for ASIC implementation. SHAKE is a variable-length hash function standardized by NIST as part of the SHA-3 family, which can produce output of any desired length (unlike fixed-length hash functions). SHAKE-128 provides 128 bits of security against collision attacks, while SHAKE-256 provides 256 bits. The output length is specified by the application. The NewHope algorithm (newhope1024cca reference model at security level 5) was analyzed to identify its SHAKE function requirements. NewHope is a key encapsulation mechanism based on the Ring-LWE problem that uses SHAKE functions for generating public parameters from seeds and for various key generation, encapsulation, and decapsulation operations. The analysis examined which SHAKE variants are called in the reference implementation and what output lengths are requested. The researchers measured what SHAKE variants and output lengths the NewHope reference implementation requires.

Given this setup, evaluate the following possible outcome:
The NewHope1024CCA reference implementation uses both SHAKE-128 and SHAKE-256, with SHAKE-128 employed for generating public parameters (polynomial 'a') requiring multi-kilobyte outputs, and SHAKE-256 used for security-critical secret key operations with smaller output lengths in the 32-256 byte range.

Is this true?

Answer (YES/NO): NO